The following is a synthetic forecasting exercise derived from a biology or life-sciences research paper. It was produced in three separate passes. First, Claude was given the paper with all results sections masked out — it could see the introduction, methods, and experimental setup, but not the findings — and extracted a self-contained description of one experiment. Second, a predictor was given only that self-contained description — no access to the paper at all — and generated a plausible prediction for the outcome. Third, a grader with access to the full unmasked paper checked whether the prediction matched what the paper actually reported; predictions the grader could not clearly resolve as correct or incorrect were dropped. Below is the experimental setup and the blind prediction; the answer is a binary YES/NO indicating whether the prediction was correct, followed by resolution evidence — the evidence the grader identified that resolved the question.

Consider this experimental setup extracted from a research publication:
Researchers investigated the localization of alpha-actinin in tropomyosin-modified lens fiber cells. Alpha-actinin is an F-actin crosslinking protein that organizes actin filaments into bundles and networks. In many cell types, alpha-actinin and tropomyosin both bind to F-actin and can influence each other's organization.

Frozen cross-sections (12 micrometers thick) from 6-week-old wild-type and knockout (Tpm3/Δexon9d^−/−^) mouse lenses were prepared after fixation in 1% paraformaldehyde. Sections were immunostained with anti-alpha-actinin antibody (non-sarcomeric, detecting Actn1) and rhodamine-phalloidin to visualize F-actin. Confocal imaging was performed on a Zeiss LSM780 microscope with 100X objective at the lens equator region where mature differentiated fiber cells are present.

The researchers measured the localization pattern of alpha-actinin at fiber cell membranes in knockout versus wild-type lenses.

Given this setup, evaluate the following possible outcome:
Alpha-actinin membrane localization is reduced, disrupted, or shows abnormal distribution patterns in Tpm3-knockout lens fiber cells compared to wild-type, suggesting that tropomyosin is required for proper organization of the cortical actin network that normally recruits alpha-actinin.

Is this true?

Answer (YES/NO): NO